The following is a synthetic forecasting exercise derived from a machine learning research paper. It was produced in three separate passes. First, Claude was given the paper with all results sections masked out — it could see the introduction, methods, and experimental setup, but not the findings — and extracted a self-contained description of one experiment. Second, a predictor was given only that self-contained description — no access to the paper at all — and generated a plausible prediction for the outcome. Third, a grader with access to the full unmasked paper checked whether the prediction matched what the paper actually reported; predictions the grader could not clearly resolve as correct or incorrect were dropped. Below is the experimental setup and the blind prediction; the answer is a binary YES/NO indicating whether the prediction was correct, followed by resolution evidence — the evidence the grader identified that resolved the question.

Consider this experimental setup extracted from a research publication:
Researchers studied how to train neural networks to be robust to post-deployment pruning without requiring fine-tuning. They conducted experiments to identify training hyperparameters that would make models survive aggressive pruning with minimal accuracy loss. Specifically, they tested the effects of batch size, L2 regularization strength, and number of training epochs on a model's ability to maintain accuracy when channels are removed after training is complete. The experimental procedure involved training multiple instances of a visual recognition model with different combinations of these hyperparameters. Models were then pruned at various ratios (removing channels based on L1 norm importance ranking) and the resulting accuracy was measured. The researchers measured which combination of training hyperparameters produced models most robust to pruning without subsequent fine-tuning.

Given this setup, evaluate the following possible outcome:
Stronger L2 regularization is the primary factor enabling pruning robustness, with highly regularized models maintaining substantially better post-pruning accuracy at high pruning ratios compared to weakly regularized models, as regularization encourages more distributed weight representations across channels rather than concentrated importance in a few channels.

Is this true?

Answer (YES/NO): NO